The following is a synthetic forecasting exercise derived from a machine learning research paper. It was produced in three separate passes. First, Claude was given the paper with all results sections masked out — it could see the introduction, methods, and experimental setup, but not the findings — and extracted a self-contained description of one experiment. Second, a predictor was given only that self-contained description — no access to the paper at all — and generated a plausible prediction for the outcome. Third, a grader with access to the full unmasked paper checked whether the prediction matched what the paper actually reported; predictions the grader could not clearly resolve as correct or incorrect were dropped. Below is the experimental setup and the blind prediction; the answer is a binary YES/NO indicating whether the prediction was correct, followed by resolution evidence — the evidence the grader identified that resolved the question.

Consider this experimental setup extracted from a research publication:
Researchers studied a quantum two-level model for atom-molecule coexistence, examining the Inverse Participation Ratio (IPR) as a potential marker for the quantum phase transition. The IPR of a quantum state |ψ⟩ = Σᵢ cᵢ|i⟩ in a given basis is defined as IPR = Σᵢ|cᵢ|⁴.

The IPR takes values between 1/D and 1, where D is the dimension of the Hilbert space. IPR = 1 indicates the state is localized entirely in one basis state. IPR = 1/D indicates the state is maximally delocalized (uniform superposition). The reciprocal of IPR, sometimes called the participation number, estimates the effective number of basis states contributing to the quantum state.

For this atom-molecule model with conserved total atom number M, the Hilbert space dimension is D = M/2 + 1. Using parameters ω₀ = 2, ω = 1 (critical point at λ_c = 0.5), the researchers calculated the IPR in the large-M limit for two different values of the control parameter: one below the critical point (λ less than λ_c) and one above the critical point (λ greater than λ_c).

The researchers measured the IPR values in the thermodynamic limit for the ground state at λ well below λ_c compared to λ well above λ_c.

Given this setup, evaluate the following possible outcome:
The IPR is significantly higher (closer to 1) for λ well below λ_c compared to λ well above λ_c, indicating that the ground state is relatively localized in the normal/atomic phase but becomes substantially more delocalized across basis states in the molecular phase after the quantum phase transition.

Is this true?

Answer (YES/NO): NO